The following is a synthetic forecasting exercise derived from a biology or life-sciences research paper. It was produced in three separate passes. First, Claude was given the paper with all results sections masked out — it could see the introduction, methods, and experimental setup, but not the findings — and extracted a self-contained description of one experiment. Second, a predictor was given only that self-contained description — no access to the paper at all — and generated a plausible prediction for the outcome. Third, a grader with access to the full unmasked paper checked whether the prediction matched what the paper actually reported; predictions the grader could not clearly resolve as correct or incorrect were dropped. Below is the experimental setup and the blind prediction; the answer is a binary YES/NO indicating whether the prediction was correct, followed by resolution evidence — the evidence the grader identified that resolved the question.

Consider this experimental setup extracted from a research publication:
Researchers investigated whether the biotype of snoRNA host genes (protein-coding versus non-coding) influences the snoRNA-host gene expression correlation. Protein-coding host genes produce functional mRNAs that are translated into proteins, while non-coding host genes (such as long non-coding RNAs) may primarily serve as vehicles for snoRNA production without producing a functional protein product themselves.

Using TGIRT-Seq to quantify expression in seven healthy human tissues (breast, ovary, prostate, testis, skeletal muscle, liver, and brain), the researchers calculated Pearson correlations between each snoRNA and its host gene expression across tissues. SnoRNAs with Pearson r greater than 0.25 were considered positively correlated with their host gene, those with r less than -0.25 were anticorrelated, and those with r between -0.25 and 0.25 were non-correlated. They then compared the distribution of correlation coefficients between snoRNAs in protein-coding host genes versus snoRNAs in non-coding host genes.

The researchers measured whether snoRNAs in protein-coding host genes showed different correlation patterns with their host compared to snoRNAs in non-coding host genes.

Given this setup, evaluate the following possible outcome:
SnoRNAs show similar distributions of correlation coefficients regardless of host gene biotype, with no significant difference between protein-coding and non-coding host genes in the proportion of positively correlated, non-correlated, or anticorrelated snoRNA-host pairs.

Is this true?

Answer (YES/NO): NO